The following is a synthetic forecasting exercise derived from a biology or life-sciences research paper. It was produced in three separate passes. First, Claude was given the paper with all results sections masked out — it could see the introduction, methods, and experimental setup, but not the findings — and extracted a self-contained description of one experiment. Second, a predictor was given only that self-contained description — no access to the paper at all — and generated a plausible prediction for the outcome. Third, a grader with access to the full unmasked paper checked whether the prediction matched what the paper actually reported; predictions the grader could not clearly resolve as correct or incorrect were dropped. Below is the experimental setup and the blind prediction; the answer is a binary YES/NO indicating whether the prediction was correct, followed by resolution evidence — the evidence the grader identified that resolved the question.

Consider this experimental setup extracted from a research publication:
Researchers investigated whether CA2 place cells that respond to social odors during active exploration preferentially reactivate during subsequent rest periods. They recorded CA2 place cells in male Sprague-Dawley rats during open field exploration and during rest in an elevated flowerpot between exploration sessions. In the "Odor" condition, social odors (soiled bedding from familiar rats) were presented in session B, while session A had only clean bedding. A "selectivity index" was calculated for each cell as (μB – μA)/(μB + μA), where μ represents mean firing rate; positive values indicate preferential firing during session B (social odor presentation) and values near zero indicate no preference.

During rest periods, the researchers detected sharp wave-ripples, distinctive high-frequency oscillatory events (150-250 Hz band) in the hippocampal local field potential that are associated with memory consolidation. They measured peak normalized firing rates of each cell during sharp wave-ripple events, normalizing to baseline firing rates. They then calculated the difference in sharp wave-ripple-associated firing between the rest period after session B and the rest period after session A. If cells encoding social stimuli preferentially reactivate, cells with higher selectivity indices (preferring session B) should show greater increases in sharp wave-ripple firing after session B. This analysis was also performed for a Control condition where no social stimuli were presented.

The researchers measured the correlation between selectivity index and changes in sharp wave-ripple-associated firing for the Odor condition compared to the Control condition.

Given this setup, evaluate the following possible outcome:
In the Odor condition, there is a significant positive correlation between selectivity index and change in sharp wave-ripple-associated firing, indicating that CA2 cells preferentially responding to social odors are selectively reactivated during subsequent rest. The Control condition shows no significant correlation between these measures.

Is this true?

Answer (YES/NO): YES